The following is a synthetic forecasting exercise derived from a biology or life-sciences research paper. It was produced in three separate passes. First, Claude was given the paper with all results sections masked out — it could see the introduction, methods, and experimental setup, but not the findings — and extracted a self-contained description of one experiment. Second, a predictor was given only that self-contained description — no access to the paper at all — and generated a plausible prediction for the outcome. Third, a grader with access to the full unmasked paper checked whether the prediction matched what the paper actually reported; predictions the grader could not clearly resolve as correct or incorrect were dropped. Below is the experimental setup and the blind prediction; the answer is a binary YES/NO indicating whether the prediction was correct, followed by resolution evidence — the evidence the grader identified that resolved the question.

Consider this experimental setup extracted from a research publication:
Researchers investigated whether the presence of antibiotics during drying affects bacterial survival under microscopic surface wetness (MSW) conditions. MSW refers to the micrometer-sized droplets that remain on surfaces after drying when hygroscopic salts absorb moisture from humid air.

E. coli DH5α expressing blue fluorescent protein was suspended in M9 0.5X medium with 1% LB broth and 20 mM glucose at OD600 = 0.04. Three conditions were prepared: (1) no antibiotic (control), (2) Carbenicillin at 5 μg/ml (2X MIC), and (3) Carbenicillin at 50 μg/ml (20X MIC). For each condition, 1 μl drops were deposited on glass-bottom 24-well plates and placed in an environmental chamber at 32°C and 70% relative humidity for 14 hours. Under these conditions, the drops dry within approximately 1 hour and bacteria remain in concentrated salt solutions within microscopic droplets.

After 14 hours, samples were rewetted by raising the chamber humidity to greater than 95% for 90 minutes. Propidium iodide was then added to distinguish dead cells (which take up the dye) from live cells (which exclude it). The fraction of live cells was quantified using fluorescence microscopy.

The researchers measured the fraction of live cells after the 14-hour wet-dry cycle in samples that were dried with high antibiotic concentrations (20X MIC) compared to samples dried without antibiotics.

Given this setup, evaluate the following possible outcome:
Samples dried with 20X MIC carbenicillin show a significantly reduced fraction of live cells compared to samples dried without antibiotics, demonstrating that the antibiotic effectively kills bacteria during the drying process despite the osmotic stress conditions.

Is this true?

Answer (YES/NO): NO